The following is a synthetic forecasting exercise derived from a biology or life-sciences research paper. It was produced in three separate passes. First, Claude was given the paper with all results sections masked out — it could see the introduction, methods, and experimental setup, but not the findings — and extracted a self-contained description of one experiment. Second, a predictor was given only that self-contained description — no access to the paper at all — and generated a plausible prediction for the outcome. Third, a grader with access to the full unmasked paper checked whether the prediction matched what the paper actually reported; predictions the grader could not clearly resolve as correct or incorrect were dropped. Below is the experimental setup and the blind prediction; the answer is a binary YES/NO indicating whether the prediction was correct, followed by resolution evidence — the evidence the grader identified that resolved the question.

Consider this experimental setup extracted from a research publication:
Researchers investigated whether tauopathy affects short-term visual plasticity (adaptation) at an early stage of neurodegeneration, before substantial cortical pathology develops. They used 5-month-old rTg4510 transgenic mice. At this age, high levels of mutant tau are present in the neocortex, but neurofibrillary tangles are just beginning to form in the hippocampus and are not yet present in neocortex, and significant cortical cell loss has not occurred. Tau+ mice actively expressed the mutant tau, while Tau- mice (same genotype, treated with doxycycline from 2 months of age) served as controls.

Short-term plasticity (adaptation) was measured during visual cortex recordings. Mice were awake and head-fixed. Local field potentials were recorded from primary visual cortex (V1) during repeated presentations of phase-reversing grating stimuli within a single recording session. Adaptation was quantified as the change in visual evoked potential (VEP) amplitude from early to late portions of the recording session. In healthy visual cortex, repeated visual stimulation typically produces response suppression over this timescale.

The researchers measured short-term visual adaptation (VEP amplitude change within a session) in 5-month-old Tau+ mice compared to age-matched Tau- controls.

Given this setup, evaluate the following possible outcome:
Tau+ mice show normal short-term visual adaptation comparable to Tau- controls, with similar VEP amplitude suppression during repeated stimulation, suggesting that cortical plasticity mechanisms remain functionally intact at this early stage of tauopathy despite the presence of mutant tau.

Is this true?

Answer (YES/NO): NO